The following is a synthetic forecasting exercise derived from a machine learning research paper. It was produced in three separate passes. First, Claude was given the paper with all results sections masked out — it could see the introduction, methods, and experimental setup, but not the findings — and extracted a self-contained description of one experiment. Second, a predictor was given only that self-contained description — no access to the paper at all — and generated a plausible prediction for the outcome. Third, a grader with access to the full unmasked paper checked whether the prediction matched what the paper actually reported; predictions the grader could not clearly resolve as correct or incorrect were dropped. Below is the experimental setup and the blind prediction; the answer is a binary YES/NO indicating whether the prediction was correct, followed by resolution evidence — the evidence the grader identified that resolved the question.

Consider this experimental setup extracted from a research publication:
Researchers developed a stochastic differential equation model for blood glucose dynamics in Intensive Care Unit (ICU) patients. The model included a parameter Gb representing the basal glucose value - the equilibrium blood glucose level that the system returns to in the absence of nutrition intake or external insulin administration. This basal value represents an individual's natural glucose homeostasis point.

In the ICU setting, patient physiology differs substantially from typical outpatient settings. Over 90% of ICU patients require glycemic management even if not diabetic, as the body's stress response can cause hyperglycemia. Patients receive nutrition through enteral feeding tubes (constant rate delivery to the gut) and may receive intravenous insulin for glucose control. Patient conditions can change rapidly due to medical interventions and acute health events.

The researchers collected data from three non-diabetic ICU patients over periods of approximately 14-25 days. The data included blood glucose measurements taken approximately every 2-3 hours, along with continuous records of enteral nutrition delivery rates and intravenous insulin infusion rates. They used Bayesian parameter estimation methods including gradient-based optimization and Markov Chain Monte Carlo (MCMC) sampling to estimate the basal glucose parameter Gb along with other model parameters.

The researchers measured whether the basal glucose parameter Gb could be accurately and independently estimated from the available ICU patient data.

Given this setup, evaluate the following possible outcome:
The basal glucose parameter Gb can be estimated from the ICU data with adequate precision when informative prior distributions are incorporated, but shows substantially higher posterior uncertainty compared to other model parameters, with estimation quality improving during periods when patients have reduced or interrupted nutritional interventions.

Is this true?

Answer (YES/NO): NO